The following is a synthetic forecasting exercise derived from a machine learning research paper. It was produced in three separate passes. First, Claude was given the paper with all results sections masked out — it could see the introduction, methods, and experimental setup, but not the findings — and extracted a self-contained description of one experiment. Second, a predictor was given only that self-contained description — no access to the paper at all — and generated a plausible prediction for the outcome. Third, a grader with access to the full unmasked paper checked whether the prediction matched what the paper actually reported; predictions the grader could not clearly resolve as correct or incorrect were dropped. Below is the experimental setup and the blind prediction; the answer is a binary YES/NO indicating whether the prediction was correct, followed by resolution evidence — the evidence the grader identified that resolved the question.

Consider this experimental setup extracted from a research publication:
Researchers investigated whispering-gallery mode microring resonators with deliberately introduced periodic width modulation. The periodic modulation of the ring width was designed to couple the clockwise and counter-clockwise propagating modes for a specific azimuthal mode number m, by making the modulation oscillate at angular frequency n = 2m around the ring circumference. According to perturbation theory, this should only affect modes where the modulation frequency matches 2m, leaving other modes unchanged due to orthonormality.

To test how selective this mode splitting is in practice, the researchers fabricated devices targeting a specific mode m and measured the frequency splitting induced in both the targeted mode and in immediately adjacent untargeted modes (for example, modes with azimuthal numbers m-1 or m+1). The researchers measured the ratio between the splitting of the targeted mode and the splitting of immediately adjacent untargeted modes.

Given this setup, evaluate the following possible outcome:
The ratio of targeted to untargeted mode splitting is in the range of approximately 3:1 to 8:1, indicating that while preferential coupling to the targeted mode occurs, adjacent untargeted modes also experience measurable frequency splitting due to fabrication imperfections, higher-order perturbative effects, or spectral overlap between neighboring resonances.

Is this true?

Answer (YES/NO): NO